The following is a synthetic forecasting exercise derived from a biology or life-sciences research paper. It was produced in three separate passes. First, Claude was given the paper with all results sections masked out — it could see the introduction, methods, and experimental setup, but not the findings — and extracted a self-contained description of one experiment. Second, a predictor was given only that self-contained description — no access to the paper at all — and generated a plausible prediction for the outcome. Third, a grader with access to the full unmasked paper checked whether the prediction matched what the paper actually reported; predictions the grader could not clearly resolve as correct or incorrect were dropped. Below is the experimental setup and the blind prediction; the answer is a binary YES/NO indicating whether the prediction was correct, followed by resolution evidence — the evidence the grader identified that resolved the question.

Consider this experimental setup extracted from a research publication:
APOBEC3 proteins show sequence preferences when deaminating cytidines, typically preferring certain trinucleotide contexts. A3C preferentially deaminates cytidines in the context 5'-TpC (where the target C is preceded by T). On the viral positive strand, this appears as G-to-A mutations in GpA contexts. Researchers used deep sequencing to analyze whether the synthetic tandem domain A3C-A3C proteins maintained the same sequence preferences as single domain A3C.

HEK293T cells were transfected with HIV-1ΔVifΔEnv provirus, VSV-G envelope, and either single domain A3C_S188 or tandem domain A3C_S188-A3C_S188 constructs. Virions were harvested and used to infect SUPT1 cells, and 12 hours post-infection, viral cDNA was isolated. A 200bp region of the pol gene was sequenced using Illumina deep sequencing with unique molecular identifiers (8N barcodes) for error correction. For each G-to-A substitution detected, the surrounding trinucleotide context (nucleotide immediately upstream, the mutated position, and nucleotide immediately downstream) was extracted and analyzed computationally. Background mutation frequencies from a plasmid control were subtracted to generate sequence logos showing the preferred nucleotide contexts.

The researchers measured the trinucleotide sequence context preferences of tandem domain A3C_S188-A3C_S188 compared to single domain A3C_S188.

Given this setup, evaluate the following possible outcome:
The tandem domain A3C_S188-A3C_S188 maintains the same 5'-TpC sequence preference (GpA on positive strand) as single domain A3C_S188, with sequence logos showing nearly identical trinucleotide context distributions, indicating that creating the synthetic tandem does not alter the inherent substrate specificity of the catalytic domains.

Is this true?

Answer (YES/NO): NO